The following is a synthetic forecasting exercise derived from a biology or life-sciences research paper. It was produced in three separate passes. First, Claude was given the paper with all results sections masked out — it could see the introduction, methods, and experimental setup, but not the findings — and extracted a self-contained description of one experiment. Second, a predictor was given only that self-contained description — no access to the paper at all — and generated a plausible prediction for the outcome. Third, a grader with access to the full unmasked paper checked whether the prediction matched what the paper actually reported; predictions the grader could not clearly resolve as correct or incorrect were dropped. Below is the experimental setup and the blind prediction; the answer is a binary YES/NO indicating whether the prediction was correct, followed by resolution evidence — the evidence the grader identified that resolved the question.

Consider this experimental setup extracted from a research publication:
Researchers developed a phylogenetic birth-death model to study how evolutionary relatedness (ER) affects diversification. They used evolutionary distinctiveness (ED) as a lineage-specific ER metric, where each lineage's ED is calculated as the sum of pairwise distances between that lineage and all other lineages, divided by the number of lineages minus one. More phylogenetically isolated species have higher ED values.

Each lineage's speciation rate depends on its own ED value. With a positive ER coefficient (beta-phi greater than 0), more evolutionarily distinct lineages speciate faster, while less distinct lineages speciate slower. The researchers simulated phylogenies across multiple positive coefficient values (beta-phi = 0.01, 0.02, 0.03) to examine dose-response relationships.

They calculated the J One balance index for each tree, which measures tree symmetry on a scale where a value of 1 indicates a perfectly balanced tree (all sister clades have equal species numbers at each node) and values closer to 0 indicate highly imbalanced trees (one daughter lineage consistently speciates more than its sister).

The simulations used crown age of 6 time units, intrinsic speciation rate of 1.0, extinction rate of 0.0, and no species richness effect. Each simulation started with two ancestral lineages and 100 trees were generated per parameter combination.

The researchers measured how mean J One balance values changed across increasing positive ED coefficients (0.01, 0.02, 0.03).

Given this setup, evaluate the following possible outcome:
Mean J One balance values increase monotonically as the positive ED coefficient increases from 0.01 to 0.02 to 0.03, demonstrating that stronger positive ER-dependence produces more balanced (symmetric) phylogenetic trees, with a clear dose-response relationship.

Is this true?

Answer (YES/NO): NO